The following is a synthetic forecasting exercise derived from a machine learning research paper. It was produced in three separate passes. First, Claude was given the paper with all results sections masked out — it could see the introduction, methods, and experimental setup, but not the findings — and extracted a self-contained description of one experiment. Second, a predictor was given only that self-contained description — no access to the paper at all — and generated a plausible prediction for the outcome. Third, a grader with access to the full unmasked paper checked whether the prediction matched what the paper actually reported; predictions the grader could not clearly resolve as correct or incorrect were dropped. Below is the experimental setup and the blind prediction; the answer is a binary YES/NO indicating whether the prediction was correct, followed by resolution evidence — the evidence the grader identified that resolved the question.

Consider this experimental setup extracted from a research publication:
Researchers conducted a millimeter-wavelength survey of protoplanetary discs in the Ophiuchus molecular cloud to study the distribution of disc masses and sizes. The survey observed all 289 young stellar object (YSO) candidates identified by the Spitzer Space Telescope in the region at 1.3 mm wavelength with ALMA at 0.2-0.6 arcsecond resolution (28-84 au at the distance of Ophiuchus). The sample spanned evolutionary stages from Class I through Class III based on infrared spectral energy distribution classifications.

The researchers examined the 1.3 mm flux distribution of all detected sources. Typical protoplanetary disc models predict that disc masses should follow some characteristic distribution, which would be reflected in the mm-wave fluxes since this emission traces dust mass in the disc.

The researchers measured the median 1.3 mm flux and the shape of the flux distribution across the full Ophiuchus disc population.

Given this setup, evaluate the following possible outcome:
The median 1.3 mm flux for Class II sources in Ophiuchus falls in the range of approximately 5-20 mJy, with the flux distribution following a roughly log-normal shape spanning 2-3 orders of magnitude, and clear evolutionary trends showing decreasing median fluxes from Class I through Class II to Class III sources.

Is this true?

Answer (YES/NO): NO